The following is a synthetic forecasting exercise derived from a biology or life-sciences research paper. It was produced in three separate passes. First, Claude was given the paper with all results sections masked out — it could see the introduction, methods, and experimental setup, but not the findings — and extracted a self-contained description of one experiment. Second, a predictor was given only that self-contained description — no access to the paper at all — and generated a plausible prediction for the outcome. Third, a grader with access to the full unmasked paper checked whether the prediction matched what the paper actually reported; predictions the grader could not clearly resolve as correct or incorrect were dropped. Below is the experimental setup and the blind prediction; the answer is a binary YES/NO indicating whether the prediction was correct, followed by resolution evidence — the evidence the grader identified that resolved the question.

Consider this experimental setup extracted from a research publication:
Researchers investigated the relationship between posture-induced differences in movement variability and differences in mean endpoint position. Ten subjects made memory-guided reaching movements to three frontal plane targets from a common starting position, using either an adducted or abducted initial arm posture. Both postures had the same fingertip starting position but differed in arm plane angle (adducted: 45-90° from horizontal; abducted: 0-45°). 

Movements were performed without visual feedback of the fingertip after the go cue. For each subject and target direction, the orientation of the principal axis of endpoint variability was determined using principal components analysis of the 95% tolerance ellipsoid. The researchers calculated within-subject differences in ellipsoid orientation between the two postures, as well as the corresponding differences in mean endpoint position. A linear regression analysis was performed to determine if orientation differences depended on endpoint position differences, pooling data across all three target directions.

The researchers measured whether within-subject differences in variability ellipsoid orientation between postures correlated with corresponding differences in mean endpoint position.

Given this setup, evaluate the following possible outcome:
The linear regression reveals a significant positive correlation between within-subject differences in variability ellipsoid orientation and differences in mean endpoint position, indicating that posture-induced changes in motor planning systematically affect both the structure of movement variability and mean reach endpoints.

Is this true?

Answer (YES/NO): YES